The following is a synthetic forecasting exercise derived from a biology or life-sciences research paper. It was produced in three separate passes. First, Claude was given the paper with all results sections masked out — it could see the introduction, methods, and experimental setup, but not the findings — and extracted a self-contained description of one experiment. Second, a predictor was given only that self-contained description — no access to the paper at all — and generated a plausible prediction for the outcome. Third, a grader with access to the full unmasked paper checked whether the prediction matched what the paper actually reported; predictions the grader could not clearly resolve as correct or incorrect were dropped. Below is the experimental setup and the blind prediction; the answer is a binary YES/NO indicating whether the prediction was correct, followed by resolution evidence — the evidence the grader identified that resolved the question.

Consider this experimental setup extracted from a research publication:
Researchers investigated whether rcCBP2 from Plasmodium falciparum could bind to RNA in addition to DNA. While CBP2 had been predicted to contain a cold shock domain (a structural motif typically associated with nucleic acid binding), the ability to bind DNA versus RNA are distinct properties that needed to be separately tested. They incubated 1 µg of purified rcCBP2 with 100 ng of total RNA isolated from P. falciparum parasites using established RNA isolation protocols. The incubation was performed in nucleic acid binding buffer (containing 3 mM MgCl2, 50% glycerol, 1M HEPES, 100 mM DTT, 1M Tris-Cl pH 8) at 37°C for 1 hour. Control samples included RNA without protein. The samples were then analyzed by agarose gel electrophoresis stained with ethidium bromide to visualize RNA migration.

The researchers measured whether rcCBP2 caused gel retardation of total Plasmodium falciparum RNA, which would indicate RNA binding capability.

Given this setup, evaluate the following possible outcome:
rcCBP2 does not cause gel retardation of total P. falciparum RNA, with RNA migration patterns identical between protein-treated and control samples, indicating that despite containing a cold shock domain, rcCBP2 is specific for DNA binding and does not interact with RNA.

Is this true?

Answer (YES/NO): NO